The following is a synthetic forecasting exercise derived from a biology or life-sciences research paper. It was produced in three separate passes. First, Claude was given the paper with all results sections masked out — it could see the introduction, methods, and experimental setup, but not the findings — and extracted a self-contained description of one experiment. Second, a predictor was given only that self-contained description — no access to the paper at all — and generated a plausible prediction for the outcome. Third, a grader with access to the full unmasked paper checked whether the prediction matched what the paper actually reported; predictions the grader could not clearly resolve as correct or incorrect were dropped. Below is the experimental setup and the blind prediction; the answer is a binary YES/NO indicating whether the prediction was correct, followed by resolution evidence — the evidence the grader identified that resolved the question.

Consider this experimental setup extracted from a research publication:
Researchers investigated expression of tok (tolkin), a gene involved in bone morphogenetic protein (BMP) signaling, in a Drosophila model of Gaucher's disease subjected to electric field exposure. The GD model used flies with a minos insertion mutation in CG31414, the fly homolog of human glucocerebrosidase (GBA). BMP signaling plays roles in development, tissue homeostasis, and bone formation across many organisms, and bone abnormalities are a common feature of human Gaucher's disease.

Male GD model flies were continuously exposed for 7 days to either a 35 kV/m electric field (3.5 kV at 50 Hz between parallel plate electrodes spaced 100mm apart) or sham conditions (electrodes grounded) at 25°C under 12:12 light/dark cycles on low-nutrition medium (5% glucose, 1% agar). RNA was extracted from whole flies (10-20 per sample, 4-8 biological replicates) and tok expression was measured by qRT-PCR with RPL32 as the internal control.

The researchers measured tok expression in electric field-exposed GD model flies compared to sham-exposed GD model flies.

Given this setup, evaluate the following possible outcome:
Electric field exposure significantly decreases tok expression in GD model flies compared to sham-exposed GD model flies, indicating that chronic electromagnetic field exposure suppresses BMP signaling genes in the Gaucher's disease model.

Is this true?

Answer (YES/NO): NO